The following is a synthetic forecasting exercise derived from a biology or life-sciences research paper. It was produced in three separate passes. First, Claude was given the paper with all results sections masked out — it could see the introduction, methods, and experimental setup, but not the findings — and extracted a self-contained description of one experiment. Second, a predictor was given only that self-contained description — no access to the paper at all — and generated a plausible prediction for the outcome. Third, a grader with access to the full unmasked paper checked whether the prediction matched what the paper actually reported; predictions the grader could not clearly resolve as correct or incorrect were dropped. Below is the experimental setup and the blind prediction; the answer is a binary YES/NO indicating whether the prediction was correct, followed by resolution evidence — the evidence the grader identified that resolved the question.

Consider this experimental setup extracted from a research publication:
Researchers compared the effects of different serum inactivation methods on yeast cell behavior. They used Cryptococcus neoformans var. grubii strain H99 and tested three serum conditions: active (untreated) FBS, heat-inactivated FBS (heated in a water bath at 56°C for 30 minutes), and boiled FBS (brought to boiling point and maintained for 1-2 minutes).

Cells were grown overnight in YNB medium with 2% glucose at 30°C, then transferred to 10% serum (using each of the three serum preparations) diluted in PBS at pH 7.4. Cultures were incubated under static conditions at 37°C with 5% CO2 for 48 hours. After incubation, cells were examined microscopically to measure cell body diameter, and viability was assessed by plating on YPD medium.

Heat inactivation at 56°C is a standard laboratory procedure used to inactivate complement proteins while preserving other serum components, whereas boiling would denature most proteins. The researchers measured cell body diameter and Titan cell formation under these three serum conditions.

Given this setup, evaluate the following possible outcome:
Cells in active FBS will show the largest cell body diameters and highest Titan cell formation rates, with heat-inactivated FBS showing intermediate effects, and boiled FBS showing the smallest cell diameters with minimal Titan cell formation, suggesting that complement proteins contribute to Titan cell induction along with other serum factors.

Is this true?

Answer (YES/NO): NO